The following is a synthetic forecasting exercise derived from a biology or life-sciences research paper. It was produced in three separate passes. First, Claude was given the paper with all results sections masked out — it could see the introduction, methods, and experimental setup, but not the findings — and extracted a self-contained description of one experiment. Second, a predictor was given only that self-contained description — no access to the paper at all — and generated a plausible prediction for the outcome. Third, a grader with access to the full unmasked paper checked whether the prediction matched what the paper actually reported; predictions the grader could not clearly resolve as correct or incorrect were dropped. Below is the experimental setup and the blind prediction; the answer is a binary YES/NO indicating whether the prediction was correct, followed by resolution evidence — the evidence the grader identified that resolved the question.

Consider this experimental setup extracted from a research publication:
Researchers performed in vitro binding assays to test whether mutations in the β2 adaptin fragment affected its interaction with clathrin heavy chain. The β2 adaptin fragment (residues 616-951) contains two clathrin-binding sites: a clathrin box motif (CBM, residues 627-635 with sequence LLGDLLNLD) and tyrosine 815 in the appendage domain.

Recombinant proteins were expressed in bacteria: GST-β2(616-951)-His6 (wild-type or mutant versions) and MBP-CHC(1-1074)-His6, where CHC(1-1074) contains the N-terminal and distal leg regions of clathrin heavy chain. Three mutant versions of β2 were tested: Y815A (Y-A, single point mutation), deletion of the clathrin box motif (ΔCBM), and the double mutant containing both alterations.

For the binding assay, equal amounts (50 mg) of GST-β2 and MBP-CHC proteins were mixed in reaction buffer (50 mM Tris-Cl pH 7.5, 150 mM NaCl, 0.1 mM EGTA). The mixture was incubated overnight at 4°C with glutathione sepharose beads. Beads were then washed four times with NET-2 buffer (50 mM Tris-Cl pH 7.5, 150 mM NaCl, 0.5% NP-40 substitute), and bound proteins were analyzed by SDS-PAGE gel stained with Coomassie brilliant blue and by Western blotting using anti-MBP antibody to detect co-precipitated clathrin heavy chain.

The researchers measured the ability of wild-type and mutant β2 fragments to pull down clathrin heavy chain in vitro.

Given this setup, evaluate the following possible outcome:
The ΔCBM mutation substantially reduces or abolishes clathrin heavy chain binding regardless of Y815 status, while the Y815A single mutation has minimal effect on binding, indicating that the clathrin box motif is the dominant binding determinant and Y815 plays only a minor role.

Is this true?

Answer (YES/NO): NO